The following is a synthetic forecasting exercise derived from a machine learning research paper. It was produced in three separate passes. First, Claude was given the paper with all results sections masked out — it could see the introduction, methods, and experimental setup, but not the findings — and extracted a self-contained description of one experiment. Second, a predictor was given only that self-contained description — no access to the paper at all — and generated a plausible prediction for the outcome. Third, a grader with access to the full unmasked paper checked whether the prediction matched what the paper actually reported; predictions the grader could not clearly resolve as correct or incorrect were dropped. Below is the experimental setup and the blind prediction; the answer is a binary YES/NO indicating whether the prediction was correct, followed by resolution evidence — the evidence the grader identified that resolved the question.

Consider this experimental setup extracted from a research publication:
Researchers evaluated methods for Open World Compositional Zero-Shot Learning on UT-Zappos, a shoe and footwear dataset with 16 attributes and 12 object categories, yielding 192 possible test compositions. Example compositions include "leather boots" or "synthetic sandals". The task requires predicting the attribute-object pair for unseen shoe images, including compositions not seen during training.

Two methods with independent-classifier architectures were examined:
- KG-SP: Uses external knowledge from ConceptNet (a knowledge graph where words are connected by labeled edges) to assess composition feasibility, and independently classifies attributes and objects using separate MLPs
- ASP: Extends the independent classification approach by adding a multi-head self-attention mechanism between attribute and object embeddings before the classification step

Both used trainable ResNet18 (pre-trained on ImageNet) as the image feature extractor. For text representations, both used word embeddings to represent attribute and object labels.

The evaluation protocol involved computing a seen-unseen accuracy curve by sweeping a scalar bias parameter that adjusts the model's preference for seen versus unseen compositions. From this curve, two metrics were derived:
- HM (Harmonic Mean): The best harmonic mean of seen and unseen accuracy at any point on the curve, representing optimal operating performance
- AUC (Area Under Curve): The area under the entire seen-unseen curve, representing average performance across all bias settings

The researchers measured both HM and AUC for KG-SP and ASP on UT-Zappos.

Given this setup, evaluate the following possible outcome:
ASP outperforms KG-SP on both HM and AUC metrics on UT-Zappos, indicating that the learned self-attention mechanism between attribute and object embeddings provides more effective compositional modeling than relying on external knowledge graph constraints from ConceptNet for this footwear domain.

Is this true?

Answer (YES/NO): NO